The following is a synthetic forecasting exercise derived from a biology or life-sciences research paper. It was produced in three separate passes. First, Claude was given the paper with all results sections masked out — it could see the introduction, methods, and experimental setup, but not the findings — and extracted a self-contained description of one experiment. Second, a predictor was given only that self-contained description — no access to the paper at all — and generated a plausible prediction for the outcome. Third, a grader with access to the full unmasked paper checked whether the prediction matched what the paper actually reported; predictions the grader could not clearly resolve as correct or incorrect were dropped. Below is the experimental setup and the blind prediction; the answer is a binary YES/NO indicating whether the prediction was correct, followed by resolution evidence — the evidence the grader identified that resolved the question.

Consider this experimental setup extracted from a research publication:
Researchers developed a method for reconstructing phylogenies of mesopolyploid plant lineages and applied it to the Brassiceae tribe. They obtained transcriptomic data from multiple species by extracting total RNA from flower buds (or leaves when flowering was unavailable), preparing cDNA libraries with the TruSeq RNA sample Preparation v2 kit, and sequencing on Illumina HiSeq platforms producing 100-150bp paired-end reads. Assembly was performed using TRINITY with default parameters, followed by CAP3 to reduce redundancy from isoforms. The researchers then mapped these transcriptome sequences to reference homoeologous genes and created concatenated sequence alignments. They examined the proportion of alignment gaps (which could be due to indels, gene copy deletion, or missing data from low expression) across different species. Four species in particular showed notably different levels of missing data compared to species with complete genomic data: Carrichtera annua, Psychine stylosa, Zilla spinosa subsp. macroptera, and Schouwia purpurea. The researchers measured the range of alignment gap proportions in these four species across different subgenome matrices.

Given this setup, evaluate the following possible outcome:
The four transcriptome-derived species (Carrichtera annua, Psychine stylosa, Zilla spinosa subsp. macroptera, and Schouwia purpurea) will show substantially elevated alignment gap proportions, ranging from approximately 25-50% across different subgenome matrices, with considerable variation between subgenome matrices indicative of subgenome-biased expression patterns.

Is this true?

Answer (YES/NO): NO